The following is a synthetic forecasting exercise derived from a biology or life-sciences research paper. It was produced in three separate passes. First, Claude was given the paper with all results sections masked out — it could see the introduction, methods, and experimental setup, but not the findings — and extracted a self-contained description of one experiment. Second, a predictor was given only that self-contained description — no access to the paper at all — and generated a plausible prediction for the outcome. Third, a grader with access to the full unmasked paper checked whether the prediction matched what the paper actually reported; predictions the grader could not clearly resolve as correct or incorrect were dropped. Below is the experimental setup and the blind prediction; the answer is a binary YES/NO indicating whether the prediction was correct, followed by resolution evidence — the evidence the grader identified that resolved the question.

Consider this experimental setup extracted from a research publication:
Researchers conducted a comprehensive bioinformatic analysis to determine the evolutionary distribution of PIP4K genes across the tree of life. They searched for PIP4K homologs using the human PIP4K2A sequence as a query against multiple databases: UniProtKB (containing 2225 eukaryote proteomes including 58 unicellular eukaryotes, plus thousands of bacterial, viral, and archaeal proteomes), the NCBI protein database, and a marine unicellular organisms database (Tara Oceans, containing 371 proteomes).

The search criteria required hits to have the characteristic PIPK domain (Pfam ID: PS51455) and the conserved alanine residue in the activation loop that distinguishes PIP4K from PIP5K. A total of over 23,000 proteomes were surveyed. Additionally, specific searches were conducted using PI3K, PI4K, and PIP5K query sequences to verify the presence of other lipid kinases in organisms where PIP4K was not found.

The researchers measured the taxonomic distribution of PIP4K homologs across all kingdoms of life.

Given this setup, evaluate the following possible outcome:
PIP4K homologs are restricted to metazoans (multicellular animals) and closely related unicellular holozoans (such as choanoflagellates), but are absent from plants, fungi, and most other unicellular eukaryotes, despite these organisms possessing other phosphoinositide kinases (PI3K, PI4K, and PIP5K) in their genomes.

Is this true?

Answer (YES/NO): YES